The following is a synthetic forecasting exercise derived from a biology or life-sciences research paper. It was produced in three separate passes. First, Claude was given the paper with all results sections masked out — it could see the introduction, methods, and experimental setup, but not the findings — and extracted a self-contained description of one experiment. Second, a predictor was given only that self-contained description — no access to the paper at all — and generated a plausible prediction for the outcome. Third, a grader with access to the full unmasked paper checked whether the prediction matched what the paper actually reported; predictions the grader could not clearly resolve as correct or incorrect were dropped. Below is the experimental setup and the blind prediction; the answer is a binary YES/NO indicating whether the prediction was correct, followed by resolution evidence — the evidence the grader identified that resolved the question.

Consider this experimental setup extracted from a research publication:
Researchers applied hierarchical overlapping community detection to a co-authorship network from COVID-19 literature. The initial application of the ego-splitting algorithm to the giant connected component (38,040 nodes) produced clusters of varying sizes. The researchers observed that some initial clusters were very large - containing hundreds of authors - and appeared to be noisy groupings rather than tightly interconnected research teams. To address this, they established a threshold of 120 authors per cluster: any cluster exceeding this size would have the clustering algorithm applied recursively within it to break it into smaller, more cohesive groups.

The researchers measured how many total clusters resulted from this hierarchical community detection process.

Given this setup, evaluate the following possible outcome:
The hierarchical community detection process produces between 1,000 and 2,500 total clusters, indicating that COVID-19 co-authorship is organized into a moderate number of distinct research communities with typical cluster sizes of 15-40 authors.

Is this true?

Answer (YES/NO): YES